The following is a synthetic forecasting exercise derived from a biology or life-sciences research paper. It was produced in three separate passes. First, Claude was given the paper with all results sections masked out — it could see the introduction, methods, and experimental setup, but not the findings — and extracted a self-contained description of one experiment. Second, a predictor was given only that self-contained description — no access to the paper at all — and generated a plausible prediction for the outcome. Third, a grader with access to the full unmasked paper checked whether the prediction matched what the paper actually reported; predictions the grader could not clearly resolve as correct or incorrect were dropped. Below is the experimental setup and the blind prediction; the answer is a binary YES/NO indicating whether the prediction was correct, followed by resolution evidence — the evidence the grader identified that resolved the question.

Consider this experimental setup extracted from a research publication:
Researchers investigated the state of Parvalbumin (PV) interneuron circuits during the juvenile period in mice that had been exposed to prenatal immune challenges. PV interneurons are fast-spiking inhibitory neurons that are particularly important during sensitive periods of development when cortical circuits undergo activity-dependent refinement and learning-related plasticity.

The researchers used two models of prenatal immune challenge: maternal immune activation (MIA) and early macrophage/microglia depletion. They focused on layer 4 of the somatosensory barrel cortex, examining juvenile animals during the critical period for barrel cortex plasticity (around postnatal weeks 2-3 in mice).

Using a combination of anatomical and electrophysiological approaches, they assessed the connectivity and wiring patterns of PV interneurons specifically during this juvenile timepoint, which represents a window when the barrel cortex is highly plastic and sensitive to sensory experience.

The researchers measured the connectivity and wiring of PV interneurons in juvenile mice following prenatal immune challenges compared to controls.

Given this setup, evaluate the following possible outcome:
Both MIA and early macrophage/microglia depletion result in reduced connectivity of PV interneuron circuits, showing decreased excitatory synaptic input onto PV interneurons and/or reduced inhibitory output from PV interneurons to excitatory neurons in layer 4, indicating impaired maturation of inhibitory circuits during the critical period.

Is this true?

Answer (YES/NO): NO